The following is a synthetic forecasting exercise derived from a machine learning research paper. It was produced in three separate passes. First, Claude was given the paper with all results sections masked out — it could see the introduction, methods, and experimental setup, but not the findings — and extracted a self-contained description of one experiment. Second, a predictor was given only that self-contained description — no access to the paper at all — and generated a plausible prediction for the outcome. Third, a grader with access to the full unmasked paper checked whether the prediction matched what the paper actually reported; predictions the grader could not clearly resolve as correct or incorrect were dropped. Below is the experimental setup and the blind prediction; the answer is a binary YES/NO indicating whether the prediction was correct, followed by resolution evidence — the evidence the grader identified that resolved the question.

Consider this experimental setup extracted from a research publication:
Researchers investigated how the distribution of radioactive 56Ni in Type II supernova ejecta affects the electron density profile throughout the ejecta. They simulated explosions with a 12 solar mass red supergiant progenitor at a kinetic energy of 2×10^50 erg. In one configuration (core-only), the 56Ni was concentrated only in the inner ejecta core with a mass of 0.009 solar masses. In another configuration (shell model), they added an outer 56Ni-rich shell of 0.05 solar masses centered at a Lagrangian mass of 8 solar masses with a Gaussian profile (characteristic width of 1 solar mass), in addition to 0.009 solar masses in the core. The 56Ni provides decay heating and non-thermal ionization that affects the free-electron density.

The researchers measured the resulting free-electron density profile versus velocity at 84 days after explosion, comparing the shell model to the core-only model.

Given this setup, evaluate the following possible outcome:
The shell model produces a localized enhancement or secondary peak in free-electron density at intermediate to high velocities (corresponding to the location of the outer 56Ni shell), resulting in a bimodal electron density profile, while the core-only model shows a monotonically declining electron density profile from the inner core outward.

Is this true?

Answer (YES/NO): NO